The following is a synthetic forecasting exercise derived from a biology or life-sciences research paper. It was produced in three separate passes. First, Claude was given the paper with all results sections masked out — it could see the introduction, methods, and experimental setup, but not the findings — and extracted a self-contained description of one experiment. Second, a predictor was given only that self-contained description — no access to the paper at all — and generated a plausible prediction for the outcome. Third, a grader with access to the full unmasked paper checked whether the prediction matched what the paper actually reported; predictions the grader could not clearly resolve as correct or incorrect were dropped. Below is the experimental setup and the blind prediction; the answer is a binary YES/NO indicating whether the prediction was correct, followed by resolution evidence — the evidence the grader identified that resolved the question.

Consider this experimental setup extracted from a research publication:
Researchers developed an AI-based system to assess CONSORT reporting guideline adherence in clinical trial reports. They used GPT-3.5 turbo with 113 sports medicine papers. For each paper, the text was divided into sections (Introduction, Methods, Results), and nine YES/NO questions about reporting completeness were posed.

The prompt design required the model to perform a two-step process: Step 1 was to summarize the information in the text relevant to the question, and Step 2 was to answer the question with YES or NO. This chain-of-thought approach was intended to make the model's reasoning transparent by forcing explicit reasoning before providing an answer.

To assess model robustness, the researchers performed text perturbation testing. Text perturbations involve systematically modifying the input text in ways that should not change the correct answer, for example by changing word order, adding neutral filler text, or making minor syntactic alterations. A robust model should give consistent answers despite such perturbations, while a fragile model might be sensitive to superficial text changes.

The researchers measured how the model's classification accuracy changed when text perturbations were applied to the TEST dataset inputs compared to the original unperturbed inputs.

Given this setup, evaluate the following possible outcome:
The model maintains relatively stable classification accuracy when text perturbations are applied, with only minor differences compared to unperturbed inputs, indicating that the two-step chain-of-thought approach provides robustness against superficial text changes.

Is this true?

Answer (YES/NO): YES